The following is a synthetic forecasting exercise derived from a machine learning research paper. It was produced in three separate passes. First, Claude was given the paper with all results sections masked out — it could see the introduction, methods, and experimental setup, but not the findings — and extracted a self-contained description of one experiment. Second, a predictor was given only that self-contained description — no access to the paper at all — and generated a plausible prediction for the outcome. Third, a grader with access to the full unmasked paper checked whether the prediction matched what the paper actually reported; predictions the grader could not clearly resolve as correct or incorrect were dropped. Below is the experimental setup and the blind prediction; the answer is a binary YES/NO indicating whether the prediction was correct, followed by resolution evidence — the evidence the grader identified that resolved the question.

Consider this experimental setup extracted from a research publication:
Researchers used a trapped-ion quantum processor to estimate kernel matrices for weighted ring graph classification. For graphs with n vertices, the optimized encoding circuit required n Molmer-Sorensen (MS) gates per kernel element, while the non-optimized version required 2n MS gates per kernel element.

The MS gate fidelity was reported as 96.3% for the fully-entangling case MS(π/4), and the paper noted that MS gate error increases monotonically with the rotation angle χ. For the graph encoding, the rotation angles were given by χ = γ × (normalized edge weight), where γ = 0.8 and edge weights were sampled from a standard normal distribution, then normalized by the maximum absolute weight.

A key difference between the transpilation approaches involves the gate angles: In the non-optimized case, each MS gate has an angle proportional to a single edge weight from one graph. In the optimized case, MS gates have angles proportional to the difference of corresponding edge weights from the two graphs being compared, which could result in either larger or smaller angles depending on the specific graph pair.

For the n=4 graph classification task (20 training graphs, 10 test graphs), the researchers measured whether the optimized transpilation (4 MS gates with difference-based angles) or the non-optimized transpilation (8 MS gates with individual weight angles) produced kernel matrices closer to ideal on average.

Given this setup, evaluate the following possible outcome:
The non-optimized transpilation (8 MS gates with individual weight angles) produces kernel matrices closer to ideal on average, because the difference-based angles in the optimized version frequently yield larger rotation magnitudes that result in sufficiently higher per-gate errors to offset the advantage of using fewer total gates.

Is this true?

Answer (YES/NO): NO